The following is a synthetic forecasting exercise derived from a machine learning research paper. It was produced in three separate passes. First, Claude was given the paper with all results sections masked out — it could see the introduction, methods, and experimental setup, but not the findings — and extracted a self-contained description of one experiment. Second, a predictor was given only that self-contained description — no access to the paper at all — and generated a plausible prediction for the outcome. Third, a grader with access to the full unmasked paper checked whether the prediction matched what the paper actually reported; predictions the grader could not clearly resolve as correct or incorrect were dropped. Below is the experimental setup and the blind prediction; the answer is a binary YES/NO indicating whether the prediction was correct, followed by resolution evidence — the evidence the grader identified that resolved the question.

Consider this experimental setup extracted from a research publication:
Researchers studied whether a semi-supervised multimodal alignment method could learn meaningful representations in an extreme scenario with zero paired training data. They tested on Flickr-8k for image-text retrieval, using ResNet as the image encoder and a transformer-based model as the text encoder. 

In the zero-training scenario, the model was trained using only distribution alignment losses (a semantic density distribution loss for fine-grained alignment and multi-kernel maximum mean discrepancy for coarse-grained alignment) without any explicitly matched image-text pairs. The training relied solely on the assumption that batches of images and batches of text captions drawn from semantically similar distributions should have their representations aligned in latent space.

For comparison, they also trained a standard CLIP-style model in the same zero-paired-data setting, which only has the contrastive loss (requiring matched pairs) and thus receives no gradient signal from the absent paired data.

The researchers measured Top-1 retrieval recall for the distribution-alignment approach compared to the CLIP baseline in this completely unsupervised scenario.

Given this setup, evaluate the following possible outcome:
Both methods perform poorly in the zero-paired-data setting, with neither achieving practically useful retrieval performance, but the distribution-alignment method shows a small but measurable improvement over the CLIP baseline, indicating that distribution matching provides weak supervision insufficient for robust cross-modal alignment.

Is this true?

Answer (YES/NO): NO